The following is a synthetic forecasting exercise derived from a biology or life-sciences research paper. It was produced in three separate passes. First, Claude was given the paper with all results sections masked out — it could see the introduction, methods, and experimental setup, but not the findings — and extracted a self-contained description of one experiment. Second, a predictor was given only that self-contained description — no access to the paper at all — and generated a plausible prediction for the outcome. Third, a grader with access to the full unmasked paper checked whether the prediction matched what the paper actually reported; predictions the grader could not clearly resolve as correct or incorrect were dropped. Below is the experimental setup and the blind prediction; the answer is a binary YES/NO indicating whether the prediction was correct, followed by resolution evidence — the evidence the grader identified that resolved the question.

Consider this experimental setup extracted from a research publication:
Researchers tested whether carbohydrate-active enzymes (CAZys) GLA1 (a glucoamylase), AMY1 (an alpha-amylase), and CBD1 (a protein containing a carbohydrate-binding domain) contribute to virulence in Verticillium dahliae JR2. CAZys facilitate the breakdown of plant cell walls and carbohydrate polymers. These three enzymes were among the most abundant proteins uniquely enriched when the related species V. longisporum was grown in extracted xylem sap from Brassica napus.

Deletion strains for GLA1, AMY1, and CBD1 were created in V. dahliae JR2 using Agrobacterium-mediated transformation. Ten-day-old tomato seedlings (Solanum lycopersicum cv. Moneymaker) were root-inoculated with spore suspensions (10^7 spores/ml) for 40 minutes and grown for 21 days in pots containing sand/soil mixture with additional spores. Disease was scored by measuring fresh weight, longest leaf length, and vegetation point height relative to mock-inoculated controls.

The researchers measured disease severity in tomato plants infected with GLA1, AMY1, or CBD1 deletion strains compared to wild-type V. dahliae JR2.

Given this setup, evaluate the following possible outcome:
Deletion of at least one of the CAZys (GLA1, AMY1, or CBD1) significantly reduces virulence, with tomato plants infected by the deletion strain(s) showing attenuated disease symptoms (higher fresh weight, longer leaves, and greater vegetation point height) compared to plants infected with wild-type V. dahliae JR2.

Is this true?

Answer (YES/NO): NO